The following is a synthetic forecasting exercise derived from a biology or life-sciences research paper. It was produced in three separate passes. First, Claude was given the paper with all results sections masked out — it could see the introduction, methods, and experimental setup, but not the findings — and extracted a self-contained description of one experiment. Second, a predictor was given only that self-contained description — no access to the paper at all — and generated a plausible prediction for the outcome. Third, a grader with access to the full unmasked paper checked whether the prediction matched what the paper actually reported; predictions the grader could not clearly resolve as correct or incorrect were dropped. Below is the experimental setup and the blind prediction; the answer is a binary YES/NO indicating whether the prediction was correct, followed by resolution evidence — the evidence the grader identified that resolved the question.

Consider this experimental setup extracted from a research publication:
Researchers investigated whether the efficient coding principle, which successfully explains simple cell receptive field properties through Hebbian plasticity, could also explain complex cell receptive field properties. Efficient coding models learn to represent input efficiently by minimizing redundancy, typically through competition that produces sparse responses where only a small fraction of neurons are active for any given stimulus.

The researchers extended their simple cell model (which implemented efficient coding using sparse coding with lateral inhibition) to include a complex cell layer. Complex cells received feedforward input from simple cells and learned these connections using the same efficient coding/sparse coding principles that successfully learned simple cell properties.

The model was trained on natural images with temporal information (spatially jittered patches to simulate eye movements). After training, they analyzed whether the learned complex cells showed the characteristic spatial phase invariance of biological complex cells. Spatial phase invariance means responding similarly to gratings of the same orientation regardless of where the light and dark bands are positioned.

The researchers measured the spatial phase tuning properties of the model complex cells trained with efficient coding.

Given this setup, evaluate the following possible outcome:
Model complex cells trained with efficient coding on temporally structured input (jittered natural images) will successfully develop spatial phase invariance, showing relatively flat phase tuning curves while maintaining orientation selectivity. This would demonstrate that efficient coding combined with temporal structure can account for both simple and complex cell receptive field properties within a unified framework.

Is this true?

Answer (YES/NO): NO